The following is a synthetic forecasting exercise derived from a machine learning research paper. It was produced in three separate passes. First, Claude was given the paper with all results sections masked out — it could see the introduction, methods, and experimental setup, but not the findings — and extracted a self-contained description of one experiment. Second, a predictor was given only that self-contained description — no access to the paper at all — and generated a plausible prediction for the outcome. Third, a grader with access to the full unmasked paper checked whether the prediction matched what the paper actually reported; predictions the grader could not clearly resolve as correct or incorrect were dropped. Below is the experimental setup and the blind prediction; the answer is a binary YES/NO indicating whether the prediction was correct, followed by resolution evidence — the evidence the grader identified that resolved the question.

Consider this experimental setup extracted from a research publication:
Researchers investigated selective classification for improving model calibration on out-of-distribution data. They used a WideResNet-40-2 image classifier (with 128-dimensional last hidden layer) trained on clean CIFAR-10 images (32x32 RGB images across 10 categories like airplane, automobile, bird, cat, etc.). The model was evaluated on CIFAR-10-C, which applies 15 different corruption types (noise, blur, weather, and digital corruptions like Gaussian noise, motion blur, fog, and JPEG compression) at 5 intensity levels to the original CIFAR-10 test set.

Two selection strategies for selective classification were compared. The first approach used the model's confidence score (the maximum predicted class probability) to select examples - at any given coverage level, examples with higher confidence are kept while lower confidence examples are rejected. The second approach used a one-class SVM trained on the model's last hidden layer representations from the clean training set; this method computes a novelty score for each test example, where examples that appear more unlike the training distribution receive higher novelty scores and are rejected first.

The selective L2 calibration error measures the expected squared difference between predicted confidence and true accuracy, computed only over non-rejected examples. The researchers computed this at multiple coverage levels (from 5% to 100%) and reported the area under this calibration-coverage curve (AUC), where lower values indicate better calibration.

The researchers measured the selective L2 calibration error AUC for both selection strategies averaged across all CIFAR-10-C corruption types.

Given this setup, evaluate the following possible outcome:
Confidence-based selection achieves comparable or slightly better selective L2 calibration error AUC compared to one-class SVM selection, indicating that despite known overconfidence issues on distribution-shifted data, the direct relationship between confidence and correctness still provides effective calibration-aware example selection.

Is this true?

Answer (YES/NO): YES